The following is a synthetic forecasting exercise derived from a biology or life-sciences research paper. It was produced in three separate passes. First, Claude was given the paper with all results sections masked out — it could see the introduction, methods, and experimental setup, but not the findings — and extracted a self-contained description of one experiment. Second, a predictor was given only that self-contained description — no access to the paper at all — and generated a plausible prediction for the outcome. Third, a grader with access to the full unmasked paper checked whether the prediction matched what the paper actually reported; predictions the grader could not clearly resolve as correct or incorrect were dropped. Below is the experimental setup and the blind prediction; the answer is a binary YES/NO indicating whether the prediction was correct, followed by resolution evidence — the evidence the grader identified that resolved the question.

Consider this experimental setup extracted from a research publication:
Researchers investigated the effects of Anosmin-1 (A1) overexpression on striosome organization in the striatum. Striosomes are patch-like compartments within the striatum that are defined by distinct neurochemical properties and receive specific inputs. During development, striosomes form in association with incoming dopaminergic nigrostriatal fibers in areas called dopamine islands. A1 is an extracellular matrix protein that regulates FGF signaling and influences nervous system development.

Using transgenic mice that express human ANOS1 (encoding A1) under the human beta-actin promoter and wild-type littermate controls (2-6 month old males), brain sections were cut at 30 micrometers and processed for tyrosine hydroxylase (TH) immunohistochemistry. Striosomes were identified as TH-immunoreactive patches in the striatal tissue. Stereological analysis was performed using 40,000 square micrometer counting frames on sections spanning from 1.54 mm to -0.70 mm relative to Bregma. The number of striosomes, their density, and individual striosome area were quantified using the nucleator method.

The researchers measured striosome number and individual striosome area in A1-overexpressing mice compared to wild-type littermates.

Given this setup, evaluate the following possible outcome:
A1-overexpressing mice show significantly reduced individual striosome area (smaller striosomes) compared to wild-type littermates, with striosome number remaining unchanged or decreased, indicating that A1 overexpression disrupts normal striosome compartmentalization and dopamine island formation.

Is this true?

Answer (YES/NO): NO